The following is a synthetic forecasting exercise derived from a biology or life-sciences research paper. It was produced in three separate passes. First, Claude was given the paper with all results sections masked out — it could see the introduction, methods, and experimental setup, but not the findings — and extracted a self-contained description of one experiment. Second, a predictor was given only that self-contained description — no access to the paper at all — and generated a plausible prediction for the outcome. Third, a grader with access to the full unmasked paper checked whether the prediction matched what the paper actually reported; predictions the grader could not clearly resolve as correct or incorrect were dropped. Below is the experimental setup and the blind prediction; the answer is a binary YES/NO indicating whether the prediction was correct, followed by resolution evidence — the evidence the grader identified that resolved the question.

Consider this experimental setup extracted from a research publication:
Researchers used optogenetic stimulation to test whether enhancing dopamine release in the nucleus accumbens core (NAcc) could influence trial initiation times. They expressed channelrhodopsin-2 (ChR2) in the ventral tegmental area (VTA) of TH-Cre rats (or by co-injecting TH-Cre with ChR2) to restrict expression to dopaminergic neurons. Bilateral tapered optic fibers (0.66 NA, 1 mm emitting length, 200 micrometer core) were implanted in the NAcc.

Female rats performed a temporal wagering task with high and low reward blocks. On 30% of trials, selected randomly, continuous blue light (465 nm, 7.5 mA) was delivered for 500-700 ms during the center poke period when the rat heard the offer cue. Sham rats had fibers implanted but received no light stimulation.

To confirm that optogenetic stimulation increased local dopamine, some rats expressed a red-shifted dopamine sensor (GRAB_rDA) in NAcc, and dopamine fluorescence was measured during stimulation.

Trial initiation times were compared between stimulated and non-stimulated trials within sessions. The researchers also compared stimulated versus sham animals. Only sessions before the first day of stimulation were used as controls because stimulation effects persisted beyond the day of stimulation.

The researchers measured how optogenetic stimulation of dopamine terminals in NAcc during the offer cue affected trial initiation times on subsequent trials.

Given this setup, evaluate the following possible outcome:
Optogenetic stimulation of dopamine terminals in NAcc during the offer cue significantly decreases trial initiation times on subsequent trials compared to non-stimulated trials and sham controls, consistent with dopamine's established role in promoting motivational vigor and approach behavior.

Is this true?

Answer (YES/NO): YES